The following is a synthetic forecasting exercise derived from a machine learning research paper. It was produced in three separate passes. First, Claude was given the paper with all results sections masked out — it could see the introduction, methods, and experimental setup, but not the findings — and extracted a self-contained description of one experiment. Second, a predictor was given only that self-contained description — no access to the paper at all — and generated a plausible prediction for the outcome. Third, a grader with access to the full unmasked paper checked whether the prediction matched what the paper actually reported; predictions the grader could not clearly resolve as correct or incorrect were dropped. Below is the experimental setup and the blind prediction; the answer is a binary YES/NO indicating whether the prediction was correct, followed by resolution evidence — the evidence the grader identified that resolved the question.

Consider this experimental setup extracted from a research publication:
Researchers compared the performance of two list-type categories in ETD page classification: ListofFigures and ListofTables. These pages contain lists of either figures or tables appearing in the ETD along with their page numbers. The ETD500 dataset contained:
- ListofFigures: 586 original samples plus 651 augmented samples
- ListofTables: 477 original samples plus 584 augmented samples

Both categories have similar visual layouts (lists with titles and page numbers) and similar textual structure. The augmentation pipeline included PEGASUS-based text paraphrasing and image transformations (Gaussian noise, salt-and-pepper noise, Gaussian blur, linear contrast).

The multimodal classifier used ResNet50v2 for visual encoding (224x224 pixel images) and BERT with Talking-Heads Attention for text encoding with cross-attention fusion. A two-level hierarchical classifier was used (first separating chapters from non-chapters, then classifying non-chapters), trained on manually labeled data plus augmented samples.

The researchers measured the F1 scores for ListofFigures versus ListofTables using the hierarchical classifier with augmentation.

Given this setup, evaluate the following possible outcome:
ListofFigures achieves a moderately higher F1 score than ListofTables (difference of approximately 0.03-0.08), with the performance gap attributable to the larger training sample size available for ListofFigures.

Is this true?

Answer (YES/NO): NO